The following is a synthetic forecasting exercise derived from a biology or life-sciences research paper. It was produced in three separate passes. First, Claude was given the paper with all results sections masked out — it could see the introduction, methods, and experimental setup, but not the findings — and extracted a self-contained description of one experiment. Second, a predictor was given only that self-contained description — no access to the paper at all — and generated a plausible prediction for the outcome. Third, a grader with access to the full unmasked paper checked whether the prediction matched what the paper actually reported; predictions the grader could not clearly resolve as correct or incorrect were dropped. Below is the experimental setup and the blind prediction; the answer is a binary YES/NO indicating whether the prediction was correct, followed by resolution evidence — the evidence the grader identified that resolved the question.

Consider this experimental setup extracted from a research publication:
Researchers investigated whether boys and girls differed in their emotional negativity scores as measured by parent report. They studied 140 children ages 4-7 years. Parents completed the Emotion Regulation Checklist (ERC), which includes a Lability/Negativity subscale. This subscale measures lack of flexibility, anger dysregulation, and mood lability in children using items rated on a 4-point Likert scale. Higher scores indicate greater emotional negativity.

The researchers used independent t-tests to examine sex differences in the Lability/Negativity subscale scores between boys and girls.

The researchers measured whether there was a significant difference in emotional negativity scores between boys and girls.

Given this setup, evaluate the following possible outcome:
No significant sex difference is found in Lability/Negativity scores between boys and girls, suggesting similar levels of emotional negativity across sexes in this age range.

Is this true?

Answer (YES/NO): YES